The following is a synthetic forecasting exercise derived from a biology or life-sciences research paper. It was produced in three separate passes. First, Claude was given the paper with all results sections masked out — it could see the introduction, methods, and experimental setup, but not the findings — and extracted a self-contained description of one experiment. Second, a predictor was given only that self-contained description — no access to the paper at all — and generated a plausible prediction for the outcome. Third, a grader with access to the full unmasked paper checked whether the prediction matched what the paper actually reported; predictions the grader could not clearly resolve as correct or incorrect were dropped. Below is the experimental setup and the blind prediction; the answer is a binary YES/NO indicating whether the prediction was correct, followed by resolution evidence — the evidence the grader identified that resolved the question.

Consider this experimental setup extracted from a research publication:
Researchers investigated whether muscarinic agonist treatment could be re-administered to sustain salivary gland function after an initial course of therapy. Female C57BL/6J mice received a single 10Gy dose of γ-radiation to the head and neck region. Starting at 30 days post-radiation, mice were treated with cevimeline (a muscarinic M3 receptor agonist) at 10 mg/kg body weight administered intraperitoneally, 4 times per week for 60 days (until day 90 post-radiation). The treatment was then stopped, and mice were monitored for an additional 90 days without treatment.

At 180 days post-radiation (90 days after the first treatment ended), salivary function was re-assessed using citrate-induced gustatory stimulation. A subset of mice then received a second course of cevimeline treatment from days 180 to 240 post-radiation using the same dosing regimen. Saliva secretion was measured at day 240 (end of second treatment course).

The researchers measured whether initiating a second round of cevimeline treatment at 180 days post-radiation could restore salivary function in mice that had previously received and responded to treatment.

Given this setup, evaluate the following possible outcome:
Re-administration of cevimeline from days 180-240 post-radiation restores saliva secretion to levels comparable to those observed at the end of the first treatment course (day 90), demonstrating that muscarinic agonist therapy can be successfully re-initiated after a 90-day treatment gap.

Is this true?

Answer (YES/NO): YES